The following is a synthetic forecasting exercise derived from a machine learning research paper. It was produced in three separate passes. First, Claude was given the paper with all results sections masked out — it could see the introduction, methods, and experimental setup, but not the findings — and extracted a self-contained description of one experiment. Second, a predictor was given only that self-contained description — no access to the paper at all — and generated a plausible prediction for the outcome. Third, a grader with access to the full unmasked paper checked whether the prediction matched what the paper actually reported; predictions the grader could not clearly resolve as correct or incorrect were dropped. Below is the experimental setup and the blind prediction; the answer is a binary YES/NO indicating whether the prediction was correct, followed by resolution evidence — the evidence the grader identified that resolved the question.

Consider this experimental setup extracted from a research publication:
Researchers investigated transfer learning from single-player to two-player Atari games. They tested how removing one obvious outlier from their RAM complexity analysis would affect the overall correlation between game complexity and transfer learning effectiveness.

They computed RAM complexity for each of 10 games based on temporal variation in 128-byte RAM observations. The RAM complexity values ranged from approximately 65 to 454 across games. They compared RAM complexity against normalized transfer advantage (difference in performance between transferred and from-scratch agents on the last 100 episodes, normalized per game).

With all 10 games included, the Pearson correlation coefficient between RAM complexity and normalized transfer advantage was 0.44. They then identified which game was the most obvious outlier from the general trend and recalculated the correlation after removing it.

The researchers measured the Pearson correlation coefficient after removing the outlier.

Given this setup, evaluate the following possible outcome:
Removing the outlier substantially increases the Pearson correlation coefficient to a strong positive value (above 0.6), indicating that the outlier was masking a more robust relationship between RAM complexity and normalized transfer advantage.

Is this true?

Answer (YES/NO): YES